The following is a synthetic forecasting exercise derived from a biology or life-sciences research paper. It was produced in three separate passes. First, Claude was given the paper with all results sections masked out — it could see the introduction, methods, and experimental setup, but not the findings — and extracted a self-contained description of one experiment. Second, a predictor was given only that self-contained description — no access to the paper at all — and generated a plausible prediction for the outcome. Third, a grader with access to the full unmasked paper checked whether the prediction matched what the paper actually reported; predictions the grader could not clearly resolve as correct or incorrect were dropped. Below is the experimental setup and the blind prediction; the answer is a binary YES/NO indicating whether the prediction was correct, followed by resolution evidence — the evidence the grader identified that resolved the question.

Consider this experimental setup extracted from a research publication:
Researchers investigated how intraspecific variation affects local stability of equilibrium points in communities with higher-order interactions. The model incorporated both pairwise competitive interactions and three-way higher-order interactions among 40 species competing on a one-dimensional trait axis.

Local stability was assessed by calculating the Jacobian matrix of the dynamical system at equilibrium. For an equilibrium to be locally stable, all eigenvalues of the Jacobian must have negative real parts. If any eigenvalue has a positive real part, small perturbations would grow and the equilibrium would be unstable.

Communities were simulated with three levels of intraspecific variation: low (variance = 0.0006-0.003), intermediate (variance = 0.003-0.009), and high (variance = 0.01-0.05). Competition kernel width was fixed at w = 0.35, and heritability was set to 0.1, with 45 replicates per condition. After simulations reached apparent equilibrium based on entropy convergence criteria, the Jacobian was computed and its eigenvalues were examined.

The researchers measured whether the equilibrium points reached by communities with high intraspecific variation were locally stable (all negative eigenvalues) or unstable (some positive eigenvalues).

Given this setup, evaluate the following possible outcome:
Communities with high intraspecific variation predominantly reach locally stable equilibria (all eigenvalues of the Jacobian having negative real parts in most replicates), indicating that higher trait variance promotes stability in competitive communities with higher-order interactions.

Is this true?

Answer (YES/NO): YES